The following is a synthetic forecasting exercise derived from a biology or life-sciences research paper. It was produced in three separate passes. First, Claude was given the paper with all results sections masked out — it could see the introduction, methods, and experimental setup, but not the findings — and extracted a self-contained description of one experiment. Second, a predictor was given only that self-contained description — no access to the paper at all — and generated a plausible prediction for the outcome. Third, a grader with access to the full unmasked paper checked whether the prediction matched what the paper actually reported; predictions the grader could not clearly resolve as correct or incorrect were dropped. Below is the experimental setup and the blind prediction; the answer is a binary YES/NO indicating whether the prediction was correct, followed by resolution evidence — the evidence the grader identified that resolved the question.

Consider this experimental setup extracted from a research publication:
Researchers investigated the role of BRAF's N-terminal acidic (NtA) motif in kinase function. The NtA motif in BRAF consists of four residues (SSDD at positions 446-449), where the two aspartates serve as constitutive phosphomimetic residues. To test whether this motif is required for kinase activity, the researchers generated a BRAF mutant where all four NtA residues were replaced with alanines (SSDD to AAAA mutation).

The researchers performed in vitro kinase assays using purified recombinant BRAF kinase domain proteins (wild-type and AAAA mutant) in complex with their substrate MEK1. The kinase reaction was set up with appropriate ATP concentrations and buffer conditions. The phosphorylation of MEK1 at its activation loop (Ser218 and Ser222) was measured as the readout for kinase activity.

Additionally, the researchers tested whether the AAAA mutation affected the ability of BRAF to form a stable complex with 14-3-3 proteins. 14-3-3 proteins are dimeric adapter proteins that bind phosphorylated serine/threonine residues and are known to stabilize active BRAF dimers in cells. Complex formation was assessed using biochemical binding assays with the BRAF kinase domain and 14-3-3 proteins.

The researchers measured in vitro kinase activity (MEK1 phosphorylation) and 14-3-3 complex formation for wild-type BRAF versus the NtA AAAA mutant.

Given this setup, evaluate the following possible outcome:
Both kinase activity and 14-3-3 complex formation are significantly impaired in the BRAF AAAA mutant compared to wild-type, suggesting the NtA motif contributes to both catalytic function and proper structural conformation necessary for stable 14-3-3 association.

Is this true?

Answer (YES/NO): NO